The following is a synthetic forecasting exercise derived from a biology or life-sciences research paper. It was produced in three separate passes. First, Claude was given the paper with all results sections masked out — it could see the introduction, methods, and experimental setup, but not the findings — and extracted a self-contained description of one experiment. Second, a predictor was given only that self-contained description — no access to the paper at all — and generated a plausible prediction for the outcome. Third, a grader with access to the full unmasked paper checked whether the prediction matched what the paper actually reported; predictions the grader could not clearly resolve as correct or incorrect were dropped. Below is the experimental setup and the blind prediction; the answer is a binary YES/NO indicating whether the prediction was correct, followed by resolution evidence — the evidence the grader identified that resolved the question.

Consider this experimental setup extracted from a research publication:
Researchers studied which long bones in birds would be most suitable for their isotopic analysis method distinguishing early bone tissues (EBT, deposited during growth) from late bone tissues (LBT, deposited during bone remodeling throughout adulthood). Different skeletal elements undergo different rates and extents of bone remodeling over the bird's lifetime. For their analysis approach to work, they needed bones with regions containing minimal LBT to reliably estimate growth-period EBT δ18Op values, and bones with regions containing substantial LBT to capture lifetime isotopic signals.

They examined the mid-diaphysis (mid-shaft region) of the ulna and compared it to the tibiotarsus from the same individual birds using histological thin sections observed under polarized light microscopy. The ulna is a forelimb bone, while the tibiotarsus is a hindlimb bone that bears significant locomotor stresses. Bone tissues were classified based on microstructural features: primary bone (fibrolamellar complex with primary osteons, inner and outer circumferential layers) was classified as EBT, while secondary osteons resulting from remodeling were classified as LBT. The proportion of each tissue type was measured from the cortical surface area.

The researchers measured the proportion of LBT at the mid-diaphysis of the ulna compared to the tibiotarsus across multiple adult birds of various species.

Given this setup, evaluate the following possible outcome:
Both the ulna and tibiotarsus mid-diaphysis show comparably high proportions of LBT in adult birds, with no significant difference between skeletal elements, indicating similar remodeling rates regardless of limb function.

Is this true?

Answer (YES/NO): NO